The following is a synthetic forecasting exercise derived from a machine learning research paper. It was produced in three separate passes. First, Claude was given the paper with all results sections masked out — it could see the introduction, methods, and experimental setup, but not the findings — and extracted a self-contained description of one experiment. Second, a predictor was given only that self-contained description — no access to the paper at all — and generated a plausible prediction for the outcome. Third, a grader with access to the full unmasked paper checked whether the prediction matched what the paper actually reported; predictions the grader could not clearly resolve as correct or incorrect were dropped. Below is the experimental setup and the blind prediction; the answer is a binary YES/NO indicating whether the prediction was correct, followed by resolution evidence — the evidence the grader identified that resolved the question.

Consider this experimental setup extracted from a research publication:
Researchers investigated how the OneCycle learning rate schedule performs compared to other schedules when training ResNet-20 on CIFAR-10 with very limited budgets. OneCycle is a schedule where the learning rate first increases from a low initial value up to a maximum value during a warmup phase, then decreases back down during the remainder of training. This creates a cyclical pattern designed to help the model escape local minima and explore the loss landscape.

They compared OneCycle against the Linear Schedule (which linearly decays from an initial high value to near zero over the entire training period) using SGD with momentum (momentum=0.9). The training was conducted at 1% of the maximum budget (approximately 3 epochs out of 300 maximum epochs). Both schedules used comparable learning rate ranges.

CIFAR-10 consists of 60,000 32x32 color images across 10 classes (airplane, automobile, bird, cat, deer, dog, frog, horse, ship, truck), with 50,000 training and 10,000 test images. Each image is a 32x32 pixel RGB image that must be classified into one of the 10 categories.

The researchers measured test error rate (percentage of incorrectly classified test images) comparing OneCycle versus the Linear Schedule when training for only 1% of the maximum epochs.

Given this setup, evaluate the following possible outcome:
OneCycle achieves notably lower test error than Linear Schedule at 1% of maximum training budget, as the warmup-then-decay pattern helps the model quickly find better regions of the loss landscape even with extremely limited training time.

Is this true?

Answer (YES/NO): NO